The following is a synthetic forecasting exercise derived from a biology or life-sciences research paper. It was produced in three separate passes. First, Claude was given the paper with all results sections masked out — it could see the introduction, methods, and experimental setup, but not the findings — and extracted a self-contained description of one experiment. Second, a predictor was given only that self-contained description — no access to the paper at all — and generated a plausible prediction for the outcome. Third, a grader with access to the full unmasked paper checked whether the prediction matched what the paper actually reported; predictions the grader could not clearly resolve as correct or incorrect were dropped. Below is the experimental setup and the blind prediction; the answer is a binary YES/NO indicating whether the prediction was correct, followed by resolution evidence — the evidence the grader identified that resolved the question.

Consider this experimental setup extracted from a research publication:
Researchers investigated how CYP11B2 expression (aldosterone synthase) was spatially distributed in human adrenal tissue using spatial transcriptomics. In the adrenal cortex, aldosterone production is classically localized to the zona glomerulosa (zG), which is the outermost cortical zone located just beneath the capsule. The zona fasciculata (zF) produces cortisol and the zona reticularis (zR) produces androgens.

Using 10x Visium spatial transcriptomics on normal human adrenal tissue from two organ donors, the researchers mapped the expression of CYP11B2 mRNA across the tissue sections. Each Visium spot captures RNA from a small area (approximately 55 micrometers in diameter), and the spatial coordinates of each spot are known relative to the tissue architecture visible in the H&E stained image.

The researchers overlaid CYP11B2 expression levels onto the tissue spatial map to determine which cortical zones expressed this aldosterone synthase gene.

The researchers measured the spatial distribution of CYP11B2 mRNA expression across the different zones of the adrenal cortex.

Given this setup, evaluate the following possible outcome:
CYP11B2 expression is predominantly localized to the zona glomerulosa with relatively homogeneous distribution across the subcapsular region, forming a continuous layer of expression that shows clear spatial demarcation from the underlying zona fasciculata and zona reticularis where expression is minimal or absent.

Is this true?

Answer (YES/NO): NO